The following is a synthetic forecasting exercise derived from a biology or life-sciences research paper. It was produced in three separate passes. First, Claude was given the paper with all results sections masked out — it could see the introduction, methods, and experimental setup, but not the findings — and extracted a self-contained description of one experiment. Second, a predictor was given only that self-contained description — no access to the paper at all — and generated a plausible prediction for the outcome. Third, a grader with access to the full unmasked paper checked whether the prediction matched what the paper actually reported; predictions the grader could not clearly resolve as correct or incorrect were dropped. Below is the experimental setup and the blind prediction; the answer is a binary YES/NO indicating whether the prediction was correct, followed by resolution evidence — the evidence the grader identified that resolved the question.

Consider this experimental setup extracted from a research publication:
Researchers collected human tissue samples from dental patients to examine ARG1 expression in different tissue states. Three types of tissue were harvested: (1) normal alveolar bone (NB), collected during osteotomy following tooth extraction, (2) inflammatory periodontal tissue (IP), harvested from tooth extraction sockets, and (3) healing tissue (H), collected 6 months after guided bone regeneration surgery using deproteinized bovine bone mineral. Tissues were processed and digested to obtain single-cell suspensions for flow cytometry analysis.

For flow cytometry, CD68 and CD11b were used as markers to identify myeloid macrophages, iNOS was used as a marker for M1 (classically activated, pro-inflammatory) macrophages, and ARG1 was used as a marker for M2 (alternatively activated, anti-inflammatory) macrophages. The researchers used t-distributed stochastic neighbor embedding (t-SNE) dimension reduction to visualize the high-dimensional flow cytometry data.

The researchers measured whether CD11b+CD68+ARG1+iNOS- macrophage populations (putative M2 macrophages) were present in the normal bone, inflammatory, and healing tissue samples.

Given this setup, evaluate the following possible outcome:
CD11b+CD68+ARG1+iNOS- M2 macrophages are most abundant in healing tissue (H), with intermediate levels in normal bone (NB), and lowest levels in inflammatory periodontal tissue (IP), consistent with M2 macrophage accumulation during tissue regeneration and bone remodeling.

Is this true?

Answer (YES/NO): NO